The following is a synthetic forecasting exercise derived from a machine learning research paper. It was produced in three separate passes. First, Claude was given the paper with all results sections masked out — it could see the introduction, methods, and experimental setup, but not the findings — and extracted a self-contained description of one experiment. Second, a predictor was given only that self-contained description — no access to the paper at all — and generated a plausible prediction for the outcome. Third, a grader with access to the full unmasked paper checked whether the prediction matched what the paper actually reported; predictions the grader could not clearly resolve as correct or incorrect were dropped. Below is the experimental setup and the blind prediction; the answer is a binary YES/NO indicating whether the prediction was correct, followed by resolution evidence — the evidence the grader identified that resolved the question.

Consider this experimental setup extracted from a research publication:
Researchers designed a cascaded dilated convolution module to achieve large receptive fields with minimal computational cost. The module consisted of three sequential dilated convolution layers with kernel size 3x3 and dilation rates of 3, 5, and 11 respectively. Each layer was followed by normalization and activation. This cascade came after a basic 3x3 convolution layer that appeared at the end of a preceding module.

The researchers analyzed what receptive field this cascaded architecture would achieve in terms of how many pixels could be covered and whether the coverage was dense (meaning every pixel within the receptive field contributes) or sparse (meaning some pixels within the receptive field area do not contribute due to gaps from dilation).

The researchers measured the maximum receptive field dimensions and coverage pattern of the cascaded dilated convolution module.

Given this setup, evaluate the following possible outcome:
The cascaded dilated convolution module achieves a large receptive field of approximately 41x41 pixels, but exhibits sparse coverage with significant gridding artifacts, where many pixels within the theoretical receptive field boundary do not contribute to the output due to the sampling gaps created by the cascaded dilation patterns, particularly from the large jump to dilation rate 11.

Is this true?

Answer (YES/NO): NO